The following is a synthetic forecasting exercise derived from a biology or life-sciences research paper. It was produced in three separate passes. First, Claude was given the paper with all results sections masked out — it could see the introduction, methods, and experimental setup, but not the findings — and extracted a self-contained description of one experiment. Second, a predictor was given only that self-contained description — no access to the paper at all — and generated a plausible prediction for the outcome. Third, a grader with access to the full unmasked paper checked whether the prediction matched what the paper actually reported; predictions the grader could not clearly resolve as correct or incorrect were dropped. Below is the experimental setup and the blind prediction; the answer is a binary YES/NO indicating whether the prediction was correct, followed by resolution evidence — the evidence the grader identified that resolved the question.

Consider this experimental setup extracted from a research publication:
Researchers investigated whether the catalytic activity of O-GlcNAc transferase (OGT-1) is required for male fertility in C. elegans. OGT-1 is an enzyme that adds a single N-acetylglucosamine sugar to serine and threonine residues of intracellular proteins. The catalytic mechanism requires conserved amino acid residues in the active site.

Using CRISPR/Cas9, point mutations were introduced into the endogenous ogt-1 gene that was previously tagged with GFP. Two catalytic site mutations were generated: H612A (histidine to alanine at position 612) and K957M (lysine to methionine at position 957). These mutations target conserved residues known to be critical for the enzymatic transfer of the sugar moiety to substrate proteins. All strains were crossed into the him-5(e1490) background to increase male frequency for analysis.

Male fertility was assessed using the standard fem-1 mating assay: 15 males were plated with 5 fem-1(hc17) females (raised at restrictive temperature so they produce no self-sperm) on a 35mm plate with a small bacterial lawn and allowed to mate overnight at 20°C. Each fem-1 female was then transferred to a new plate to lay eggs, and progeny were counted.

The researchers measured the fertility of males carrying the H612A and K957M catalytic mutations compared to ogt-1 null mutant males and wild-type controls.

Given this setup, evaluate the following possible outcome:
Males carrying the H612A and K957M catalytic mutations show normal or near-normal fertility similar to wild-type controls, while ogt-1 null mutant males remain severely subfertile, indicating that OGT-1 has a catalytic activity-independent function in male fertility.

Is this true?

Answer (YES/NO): YES